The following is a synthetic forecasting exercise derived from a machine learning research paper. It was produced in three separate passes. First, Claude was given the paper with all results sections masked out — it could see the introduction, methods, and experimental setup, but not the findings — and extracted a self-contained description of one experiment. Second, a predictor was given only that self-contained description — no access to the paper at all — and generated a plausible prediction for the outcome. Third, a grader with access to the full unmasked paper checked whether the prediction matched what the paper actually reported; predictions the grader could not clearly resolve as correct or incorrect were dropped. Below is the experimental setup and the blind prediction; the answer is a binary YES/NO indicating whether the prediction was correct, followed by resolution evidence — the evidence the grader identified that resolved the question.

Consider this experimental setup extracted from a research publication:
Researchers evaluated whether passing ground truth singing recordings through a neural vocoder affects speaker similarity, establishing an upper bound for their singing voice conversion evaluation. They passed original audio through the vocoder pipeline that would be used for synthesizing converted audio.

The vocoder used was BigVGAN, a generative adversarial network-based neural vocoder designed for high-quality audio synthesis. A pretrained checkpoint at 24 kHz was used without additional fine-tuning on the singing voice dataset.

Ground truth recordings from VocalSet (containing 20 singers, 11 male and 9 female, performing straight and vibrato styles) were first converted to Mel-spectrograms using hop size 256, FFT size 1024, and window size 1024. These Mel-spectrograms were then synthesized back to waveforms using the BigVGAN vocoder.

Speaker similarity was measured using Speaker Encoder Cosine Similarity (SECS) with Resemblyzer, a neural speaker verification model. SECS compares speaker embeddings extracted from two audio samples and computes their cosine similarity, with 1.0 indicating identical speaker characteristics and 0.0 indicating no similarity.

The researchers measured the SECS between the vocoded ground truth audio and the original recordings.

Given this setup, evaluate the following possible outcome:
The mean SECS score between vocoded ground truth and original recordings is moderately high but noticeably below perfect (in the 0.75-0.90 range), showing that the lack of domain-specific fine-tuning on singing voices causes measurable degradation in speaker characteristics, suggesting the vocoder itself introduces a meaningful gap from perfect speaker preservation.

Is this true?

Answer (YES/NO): YES